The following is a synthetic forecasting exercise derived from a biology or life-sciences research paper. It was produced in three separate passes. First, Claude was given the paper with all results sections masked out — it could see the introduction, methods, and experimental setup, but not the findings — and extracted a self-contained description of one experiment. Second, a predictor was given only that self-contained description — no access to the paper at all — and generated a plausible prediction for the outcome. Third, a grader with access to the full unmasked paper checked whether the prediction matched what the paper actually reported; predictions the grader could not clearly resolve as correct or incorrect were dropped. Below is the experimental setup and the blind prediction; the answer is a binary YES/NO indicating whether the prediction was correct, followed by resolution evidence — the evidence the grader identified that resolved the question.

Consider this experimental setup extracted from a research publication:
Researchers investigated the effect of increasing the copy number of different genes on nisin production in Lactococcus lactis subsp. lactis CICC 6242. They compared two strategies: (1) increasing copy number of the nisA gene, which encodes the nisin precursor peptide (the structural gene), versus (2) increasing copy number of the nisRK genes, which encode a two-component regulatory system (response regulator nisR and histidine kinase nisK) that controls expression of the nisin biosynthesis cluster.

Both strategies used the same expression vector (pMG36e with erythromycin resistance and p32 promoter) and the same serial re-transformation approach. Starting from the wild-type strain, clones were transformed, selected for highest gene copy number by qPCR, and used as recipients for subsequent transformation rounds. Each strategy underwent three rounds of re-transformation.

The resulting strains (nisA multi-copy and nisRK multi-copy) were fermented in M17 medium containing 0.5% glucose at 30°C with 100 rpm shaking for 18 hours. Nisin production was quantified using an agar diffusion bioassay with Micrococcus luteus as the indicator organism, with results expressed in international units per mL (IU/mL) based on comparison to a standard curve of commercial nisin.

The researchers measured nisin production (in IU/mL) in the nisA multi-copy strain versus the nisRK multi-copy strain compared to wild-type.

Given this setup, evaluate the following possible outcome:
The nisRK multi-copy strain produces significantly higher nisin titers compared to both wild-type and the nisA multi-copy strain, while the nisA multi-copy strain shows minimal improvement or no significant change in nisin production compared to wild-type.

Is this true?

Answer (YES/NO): NO